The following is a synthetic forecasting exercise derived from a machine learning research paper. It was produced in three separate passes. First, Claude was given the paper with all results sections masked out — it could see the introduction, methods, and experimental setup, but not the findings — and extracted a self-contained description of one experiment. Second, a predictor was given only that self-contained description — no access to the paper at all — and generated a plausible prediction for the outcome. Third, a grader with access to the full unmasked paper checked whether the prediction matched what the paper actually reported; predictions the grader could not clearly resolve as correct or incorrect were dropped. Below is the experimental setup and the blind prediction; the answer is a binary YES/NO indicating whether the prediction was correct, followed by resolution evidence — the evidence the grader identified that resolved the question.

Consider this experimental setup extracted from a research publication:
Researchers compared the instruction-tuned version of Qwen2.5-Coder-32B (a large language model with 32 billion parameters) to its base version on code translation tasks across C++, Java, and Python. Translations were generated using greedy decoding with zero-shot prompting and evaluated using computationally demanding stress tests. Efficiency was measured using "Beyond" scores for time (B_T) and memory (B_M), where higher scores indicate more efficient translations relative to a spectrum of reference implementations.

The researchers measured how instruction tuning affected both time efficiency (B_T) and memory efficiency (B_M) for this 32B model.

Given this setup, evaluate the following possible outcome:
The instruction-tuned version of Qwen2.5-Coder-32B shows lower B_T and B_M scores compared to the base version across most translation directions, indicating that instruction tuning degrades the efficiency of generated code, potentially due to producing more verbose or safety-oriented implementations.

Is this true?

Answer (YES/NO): NO